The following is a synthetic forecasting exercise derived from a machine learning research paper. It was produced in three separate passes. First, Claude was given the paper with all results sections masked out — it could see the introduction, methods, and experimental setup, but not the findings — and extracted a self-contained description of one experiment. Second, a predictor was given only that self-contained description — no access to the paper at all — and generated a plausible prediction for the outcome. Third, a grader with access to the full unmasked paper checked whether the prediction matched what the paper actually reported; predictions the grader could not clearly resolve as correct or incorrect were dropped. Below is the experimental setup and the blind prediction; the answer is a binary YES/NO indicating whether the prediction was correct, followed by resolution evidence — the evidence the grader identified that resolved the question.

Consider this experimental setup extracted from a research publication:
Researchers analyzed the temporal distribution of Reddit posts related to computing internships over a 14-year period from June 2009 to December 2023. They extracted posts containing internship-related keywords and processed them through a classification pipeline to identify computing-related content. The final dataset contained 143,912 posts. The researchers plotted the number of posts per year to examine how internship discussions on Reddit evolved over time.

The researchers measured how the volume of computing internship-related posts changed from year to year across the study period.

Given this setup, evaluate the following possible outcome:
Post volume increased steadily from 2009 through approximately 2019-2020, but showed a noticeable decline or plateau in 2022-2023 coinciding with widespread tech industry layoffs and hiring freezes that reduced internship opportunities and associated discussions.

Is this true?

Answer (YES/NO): NO